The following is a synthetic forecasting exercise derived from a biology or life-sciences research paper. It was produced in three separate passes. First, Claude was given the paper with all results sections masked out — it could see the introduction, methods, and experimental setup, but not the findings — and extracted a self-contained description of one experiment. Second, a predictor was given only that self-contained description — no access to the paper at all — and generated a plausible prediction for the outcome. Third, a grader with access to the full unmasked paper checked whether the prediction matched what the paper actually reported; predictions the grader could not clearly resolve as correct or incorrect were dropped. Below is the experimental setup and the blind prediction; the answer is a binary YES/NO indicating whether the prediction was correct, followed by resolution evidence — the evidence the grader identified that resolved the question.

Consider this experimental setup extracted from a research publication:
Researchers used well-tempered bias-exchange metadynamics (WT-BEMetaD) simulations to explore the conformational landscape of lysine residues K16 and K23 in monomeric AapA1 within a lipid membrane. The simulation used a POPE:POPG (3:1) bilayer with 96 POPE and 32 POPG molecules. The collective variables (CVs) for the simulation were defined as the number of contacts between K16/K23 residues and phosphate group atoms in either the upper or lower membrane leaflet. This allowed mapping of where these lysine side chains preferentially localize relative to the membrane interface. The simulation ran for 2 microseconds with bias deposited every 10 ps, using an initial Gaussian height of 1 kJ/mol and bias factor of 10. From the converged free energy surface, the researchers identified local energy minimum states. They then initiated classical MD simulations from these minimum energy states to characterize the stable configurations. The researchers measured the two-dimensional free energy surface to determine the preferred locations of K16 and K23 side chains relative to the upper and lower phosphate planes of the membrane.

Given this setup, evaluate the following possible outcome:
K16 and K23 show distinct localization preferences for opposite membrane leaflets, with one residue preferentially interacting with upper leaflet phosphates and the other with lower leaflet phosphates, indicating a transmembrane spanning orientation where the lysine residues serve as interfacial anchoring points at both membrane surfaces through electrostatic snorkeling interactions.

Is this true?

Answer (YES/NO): NO